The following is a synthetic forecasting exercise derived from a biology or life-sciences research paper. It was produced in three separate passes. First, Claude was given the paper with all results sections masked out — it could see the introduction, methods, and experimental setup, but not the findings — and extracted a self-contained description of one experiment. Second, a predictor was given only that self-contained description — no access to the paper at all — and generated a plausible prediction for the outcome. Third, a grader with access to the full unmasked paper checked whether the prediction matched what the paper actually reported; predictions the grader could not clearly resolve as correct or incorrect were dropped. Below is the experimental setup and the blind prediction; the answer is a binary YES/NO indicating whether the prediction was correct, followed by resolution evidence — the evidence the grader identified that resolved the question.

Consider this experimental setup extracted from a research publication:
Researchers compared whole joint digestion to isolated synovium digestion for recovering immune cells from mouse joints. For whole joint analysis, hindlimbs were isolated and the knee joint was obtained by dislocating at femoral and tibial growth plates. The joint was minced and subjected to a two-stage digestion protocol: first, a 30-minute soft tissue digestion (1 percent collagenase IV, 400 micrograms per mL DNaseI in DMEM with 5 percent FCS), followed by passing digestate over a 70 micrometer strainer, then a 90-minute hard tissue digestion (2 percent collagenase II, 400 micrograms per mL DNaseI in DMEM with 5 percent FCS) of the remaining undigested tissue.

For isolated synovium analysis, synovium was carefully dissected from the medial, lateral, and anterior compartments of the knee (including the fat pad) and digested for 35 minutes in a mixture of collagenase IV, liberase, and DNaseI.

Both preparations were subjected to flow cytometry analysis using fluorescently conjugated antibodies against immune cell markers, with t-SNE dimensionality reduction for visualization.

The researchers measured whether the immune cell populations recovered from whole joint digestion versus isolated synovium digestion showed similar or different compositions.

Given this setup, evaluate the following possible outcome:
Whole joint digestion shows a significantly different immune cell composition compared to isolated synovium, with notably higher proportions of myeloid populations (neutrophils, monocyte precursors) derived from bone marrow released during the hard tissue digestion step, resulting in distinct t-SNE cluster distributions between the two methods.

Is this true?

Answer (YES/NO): NO